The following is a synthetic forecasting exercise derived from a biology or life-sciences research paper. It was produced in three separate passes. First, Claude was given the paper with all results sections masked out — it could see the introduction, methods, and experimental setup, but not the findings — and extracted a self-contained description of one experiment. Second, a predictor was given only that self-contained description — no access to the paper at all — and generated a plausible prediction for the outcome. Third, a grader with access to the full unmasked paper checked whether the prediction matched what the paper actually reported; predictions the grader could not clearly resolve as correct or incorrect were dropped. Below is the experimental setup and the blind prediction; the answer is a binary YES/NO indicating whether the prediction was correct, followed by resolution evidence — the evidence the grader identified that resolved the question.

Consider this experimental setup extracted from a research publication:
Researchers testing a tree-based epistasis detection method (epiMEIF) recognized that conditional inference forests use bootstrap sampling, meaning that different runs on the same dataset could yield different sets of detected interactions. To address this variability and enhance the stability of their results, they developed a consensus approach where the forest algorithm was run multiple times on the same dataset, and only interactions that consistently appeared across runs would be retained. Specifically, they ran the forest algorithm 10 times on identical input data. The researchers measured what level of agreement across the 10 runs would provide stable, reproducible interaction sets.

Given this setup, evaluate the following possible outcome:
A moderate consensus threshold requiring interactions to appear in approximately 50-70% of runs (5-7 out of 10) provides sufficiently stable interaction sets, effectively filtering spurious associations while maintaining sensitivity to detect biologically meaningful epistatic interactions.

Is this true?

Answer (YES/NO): NO